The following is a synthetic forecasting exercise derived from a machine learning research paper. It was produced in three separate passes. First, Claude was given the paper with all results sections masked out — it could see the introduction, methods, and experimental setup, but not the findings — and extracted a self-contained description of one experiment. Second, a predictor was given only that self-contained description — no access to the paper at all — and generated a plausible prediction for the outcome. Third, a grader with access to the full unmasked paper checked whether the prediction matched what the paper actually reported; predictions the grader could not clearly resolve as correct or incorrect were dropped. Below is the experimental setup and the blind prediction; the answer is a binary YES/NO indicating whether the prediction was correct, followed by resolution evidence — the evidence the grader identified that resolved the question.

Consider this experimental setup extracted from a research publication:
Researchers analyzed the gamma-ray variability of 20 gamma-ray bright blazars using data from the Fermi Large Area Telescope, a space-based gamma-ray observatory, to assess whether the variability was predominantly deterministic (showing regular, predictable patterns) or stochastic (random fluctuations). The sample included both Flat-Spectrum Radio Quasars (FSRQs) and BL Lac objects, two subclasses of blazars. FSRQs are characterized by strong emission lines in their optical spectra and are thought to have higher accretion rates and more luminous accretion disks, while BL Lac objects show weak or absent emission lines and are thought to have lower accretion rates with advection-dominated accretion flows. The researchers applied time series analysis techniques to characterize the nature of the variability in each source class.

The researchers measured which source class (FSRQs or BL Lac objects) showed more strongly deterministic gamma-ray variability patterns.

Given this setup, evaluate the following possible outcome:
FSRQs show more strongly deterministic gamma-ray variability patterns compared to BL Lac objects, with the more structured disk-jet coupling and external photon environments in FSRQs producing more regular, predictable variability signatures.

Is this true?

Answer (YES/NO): YES